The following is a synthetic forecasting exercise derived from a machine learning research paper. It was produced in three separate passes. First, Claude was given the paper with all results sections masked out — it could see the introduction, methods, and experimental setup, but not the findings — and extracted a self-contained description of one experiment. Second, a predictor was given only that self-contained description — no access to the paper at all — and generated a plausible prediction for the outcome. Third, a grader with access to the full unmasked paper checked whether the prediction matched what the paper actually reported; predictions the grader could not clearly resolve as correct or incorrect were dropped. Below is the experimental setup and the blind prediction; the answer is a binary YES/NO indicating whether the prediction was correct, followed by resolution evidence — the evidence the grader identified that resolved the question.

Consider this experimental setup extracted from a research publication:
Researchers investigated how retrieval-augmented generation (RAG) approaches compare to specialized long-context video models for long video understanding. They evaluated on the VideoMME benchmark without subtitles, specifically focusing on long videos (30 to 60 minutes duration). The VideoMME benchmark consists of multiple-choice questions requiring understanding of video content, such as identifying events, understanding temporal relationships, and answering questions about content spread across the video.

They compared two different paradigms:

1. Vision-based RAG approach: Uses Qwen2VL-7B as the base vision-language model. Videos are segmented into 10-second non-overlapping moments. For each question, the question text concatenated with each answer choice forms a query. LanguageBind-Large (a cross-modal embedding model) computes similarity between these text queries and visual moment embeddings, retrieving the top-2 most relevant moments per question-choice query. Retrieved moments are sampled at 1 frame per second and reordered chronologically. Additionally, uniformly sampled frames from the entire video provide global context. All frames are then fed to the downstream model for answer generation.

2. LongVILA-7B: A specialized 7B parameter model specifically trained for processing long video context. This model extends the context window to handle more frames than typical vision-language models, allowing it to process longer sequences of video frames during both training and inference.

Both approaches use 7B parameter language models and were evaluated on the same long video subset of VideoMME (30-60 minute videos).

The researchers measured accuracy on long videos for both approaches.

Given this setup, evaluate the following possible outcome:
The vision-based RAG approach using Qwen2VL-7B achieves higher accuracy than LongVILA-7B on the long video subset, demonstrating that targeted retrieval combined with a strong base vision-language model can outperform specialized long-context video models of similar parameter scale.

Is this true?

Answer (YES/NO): YES